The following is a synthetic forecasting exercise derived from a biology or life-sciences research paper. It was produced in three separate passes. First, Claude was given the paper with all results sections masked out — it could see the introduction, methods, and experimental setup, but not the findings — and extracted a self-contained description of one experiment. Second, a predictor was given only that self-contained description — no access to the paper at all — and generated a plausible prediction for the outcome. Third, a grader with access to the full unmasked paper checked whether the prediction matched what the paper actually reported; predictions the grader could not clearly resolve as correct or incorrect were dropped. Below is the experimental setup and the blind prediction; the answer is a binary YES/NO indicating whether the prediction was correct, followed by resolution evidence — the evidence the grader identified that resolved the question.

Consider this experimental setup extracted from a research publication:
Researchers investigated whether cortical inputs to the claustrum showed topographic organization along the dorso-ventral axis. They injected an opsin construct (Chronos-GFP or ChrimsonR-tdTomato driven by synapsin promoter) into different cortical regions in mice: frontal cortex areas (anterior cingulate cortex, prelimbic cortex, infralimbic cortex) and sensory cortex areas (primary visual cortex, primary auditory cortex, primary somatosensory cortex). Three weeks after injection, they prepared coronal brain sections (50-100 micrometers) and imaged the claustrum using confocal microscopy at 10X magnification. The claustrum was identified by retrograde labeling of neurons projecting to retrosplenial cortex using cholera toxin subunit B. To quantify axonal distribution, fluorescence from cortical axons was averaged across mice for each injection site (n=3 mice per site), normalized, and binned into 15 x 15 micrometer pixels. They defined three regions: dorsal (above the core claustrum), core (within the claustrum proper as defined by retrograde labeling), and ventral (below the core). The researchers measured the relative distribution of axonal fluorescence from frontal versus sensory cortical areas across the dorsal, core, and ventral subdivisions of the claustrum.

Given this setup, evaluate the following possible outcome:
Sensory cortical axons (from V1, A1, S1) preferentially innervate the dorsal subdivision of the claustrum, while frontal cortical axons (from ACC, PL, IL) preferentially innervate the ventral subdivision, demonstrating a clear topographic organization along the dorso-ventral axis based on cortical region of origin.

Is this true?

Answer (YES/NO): NO